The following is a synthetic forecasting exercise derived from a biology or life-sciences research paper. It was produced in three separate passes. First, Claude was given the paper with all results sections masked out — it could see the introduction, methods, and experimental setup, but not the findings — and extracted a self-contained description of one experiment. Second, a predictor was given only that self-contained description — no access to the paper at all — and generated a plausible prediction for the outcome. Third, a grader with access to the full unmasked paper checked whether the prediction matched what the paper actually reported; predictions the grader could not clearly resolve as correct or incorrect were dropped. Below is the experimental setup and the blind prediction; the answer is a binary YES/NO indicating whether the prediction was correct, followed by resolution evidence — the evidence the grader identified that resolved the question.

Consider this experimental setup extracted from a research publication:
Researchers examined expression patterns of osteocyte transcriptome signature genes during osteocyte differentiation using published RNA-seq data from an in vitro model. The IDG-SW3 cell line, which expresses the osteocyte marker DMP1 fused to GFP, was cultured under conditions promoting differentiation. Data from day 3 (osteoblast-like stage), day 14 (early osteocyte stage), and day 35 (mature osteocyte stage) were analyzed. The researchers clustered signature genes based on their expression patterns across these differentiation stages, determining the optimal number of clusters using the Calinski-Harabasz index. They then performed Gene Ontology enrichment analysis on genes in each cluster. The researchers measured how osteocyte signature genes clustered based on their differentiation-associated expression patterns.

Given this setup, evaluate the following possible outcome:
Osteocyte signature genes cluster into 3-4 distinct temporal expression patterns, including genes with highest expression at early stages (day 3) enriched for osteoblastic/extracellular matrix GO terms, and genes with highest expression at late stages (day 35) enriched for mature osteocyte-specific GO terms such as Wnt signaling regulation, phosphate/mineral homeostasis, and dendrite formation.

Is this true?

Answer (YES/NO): NO